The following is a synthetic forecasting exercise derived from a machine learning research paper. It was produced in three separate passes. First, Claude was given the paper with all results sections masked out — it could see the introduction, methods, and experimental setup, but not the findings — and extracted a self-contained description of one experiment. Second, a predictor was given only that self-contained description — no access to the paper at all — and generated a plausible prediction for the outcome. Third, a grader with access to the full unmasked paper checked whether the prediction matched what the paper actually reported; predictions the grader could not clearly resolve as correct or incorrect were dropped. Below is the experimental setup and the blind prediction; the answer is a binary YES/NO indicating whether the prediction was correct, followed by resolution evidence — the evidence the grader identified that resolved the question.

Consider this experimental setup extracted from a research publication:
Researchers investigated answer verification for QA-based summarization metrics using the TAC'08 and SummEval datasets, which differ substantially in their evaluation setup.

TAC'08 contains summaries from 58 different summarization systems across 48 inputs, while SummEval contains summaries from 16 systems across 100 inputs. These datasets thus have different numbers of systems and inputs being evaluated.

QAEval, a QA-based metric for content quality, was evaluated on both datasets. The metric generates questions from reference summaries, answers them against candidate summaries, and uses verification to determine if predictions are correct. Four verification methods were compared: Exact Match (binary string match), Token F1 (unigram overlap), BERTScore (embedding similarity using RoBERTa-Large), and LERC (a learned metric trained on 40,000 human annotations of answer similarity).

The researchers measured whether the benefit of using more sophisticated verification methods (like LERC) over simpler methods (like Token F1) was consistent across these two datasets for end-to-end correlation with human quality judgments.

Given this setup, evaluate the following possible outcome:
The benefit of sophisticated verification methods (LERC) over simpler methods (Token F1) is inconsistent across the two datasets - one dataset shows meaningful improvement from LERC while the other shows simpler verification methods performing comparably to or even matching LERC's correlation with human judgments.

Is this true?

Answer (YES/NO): YES